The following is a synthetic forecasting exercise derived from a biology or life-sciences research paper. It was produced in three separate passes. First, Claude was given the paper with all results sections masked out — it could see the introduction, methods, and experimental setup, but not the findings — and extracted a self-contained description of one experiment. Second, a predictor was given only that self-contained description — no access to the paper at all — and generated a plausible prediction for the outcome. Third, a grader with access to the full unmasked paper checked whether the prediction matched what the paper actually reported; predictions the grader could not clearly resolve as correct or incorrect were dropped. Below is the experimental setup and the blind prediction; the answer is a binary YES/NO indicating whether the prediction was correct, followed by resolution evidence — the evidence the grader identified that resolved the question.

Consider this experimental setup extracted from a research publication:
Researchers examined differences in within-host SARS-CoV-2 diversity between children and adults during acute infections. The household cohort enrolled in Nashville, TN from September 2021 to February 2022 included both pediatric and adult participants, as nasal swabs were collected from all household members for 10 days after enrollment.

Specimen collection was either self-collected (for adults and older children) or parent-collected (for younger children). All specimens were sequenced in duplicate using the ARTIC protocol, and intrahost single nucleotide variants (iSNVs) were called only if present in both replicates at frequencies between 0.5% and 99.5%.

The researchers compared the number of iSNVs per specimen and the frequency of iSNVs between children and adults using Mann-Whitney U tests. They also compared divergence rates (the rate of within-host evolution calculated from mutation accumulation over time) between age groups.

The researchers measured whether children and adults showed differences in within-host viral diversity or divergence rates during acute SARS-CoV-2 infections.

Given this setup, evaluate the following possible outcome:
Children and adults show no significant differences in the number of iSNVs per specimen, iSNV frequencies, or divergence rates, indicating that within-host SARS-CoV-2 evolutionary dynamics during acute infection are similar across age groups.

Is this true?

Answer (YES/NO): NO